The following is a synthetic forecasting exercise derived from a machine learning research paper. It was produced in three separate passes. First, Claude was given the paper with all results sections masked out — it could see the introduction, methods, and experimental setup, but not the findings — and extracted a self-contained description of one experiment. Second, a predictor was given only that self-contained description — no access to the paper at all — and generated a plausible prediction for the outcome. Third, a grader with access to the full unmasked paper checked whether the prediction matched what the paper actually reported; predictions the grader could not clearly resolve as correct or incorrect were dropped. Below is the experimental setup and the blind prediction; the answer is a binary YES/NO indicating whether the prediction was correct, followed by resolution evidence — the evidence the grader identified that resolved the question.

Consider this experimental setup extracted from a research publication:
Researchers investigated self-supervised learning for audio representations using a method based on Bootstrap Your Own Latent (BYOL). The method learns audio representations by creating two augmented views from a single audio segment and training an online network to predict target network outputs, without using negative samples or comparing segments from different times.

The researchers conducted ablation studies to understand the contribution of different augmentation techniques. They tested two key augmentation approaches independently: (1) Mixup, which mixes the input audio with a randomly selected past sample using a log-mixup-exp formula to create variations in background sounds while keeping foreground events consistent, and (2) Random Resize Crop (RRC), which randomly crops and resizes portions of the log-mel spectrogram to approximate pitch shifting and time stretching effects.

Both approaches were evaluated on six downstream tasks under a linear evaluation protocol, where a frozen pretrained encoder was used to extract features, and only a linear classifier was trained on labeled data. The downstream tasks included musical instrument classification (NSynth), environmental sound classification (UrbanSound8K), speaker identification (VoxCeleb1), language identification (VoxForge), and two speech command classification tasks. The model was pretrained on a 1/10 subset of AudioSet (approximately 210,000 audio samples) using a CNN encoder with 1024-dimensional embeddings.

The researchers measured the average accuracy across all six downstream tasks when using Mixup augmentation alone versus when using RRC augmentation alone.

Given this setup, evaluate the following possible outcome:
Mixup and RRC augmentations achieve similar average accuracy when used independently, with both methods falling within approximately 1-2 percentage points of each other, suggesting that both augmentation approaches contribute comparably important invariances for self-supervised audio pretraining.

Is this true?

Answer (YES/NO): NO